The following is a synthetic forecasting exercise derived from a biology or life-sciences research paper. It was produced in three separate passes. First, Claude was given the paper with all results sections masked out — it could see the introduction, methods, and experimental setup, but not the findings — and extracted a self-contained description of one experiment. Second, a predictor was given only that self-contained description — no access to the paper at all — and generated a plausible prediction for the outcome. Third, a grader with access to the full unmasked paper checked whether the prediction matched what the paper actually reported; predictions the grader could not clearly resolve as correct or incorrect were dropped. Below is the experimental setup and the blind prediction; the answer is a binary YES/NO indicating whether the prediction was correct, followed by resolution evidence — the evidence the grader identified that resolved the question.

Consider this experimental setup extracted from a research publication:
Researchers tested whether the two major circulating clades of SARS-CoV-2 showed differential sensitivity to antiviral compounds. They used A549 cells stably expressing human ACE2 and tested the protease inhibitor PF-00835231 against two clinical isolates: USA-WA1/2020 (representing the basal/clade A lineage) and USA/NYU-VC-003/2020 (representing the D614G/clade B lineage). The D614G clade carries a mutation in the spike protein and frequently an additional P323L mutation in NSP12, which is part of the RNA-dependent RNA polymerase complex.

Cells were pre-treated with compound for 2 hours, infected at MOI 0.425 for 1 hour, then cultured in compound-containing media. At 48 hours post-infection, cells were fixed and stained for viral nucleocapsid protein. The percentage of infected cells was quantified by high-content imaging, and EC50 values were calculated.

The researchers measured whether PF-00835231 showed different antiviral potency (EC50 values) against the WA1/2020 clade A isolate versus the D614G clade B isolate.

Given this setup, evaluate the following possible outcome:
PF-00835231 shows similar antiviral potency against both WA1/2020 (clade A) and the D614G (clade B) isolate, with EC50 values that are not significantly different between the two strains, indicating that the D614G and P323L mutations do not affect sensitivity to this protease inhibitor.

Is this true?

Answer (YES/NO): YES